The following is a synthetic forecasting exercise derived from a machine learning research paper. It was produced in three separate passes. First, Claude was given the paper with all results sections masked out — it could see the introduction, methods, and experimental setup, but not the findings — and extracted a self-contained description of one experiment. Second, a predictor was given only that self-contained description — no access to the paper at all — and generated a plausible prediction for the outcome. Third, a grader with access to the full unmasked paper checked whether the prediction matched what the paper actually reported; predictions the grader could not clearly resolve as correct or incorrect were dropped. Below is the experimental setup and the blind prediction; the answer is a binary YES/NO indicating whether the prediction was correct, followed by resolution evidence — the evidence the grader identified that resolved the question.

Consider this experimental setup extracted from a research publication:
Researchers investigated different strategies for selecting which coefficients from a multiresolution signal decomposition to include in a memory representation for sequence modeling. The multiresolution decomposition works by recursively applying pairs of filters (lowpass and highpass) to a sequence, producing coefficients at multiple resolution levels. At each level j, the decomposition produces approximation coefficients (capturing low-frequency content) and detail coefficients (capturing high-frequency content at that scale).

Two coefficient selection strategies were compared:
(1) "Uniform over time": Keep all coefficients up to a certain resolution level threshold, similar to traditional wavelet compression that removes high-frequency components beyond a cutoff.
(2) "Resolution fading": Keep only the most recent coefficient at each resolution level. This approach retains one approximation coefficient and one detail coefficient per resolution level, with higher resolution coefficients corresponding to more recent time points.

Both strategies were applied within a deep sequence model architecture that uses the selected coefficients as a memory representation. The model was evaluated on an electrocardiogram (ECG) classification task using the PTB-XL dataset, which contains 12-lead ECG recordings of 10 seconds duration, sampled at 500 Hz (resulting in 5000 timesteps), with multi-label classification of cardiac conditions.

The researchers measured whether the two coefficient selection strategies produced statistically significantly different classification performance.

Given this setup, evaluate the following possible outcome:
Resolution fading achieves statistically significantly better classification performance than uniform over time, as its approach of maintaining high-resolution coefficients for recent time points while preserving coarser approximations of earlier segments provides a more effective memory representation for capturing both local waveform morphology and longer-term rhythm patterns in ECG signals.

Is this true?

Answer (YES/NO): NO